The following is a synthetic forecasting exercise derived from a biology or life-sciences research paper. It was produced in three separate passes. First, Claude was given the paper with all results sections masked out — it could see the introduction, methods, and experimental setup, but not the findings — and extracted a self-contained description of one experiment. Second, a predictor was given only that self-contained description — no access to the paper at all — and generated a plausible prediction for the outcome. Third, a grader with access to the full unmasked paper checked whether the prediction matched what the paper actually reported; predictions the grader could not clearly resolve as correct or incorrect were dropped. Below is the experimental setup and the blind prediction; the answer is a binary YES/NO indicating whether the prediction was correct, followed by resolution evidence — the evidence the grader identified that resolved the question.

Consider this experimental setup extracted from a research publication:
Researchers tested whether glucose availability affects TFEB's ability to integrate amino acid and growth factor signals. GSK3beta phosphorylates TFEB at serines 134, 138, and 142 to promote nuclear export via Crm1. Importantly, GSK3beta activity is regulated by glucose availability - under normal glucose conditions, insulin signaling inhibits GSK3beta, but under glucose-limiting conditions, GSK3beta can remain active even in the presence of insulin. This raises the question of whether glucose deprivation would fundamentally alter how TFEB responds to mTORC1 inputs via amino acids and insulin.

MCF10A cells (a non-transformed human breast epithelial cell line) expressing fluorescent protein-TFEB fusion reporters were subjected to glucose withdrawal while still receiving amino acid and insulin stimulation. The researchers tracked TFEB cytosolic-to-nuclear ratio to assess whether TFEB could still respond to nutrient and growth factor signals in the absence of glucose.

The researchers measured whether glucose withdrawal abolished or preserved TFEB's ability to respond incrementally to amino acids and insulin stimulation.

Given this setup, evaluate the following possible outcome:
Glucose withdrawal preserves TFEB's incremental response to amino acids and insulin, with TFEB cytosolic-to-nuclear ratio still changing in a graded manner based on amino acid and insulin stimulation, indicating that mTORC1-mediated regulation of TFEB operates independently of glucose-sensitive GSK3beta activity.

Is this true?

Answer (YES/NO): YES